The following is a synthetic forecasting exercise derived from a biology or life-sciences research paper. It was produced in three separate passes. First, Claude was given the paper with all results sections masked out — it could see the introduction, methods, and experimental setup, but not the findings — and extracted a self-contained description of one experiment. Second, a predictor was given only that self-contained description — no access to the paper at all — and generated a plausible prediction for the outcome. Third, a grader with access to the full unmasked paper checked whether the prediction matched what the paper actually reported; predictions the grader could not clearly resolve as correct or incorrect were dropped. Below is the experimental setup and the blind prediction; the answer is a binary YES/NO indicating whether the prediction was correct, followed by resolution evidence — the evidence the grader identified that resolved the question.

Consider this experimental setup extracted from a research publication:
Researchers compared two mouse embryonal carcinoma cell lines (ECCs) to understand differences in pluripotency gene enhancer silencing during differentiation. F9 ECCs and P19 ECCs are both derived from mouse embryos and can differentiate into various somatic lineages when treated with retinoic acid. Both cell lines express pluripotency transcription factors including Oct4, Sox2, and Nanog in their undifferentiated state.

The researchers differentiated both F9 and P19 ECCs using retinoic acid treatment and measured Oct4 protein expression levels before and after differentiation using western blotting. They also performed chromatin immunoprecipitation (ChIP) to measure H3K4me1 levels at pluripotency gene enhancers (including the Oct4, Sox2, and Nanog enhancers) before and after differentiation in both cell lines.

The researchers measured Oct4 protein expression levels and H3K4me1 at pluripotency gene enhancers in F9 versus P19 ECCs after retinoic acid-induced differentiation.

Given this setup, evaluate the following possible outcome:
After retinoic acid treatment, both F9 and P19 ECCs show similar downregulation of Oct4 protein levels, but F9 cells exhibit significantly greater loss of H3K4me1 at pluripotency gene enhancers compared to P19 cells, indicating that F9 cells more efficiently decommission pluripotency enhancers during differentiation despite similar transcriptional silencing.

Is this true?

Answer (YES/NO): NO